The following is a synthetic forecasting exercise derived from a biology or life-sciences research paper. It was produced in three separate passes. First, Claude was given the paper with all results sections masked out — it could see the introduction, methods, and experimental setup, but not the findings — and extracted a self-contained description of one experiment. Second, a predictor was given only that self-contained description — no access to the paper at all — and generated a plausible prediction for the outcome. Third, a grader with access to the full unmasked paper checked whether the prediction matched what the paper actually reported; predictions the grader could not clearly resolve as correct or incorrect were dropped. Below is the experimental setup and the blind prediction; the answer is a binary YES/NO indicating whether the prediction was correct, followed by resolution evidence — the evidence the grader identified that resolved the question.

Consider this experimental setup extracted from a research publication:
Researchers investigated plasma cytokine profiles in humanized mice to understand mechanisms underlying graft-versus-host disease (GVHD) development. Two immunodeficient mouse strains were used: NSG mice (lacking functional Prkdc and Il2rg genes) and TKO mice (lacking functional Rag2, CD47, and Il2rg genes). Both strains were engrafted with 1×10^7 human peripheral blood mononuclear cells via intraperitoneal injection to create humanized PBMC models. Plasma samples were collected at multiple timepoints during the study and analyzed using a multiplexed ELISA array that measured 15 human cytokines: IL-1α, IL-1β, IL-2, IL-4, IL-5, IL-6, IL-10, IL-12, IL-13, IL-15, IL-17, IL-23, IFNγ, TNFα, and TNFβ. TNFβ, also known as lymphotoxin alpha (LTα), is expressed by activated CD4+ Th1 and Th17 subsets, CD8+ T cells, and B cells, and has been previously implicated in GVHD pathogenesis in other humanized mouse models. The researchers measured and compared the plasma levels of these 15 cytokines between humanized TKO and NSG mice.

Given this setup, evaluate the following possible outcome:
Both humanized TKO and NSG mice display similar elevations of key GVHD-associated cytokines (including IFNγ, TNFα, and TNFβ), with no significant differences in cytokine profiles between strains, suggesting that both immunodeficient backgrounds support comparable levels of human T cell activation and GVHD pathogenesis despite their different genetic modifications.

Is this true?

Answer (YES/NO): NO